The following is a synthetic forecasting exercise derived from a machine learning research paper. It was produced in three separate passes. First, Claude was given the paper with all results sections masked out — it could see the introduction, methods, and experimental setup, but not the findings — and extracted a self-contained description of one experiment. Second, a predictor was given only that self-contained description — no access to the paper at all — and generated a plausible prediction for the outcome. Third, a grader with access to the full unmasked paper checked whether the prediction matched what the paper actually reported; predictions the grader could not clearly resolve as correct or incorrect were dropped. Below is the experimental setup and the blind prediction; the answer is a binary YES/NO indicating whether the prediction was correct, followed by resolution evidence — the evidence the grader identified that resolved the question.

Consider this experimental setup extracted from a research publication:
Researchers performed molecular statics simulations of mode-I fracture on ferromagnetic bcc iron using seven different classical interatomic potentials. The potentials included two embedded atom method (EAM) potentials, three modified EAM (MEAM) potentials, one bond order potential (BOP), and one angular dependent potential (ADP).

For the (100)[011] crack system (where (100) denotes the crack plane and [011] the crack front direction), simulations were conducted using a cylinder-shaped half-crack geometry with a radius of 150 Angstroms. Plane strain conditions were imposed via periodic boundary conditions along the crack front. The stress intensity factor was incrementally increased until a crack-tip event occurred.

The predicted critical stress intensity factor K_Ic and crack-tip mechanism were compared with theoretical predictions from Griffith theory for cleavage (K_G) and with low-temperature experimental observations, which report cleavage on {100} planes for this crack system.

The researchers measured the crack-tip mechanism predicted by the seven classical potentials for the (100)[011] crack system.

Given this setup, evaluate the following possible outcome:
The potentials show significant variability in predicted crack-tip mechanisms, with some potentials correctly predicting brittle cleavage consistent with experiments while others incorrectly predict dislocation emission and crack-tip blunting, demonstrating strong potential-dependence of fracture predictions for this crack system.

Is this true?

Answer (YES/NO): NO